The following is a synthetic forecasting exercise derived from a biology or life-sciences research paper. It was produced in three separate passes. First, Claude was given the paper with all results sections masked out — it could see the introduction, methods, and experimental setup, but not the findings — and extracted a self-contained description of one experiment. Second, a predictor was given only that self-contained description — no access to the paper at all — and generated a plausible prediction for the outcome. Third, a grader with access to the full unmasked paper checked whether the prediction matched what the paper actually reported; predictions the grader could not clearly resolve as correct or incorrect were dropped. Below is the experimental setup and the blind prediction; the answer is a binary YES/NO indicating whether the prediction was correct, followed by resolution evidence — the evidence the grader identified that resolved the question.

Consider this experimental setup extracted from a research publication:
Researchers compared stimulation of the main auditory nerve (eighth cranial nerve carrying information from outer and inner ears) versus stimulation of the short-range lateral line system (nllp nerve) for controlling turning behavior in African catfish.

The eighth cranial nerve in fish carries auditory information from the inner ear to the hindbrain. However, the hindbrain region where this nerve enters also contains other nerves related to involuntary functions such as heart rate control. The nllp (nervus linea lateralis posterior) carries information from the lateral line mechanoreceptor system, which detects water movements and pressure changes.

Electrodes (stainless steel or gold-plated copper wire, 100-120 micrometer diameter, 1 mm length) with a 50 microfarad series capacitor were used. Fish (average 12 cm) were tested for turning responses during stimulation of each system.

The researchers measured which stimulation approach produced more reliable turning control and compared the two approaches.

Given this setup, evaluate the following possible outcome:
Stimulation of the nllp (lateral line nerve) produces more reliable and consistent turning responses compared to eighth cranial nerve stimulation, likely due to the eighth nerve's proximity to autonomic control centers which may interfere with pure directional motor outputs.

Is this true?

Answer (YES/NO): YES